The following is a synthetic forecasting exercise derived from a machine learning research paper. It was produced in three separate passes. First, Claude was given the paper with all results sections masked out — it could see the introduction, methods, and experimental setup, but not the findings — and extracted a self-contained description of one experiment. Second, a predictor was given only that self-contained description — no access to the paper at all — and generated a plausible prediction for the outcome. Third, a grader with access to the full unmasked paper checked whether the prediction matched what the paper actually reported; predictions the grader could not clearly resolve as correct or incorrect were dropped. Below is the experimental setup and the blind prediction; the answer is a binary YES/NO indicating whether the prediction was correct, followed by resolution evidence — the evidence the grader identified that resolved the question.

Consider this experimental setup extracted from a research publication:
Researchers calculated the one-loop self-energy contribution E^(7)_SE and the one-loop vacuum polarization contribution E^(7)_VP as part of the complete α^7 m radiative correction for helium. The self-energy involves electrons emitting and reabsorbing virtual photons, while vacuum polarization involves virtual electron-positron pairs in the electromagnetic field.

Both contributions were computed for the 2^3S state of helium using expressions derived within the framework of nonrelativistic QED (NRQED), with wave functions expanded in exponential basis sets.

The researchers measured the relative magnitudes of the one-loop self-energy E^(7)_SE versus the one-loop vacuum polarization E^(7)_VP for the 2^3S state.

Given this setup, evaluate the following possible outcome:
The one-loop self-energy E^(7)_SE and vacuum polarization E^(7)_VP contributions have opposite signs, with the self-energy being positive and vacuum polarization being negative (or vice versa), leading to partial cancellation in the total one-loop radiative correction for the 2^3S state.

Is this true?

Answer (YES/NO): NO